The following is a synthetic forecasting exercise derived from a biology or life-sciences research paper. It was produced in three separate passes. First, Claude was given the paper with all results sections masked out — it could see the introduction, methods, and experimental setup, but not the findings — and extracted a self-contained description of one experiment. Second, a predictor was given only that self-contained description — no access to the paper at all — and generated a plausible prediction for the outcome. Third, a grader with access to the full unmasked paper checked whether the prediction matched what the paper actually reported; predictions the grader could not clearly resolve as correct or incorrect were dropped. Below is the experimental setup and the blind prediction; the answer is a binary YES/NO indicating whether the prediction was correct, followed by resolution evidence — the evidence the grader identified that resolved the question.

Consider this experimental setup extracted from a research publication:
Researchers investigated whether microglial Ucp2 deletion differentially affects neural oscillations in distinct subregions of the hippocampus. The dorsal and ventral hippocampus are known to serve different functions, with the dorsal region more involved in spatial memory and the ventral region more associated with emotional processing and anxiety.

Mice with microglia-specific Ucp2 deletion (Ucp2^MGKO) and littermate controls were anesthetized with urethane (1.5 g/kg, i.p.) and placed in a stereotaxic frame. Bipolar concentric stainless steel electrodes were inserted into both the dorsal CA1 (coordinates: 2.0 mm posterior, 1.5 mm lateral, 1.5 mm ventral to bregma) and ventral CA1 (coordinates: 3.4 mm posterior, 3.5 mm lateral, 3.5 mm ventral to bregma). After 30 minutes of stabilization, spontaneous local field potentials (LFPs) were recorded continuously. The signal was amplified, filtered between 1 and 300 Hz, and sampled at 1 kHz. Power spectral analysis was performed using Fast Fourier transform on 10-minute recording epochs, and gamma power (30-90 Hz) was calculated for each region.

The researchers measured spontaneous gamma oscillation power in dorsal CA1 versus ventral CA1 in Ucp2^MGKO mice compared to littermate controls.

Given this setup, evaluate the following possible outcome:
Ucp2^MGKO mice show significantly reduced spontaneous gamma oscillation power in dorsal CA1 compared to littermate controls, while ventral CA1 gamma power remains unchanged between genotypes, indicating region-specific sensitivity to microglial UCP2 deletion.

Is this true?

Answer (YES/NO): NO